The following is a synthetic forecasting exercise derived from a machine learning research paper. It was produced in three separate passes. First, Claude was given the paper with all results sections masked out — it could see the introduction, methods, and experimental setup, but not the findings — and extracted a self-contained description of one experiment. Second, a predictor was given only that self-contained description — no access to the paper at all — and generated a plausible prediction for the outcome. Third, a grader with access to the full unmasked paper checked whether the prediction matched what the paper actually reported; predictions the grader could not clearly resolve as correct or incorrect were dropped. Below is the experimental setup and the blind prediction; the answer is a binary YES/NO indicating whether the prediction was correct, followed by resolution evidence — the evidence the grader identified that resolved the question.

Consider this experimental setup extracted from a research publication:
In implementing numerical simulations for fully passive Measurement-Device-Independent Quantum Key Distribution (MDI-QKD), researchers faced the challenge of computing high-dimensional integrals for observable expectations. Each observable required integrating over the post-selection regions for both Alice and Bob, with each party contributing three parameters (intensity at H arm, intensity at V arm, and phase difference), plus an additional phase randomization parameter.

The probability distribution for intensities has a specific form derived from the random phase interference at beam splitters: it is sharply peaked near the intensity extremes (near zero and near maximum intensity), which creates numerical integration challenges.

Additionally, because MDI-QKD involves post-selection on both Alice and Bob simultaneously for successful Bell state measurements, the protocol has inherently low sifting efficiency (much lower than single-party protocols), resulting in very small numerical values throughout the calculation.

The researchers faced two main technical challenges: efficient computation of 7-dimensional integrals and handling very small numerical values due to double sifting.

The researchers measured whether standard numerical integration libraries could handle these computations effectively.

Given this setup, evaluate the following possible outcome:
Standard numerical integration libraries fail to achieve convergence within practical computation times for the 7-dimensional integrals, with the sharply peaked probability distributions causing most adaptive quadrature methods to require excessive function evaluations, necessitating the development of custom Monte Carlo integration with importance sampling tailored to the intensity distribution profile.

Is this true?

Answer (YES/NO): NO